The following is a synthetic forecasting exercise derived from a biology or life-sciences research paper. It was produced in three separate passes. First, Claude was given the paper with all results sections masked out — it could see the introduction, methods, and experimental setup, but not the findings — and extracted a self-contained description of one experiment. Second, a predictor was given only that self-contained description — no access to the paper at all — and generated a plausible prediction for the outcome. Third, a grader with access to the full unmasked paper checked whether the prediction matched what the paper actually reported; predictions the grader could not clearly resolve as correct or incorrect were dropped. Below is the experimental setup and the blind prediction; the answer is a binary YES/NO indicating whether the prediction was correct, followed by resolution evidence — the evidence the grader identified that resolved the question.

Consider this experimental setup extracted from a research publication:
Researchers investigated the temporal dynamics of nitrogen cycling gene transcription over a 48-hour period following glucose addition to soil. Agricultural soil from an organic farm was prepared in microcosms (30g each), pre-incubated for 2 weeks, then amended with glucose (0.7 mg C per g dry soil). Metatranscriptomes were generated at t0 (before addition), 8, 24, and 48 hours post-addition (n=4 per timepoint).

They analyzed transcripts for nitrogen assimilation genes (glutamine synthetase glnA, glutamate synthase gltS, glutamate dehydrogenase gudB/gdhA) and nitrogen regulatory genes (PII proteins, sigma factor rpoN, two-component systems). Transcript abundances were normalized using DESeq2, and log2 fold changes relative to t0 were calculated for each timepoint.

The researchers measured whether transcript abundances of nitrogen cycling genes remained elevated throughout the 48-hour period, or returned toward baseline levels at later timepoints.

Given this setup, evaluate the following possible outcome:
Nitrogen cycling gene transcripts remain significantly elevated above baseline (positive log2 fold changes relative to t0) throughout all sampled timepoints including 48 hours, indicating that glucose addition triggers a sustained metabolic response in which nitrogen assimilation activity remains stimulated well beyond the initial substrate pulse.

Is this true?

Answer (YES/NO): NO